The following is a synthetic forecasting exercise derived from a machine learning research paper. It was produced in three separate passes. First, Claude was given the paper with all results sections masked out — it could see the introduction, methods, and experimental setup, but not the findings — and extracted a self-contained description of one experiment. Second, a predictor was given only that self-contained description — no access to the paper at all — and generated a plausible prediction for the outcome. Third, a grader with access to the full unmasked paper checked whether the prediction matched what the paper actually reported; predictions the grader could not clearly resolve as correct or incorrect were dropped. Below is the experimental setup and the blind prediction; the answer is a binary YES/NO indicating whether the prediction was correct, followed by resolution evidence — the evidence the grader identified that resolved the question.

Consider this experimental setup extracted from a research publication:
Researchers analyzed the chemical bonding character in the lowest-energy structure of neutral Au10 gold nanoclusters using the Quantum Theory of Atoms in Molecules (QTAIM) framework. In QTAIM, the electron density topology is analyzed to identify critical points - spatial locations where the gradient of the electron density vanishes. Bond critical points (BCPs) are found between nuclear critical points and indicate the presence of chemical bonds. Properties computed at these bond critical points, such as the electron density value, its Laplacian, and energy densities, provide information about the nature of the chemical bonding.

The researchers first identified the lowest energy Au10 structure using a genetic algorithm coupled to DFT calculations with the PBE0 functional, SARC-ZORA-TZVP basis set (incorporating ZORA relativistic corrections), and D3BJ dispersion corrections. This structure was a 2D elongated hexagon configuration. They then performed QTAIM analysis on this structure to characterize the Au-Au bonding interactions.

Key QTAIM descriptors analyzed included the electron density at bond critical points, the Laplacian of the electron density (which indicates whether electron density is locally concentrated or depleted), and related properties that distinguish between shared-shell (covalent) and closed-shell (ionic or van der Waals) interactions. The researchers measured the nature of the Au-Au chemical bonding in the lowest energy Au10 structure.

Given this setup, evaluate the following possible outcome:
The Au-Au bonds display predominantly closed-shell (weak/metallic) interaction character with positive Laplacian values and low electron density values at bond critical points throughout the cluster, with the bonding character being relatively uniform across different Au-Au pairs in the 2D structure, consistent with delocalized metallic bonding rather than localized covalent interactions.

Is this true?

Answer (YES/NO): NO